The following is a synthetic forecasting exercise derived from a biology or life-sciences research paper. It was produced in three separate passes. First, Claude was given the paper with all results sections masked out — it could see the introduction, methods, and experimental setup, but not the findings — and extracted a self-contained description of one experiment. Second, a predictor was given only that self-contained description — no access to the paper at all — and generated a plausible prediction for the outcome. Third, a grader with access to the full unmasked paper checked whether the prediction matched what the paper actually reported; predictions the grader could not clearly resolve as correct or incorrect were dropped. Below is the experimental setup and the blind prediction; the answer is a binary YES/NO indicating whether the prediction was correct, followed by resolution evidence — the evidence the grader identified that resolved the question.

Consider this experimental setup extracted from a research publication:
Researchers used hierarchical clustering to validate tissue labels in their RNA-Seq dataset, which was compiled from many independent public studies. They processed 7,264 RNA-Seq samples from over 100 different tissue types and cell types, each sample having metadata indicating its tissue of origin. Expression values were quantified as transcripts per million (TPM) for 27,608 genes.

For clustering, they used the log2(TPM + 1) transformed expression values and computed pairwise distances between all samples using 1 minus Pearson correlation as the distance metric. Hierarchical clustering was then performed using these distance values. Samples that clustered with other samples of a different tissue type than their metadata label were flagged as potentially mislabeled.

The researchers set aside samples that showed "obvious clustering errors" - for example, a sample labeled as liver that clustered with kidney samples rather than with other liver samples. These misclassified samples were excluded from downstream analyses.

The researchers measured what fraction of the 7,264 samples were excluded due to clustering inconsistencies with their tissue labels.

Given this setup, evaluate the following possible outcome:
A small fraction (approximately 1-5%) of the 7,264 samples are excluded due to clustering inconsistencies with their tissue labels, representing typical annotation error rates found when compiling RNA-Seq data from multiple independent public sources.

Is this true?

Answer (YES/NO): YES